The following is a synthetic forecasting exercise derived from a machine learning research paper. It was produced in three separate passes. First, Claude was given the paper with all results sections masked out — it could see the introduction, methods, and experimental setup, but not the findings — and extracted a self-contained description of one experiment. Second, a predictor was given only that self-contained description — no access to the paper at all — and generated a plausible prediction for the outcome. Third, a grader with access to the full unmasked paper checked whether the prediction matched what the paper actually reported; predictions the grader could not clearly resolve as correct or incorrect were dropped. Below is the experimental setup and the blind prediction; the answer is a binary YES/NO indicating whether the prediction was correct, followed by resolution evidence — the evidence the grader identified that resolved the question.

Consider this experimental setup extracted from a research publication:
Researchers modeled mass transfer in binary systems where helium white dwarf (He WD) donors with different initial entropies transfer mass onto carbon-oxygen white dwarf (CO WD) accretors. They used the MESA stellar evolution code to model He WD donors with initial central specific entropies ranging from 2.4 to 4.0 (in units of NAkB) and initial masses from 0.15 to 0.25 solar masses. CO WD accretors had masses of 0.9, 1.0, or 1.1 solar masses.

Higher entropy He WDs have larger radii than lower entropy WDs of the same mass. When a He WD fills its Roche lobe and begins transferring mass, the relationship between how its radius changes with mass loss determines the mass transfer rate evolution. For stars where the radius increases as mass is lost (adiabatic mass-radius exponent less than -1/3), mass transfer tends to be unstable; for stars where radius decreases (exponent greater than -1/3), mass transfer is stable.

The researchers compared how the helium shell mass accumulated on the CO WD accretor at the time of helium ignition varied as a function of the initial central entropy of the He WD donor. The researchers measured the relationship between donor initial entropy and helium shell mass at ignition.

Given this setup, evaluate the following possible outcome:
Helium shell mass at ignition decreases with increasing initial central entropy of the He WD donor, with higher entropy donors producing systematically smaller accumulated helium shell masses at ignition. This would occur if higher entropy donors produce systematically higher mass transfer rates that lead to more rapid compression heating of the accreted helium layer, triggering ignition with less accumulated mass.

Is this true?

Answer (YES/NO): NO